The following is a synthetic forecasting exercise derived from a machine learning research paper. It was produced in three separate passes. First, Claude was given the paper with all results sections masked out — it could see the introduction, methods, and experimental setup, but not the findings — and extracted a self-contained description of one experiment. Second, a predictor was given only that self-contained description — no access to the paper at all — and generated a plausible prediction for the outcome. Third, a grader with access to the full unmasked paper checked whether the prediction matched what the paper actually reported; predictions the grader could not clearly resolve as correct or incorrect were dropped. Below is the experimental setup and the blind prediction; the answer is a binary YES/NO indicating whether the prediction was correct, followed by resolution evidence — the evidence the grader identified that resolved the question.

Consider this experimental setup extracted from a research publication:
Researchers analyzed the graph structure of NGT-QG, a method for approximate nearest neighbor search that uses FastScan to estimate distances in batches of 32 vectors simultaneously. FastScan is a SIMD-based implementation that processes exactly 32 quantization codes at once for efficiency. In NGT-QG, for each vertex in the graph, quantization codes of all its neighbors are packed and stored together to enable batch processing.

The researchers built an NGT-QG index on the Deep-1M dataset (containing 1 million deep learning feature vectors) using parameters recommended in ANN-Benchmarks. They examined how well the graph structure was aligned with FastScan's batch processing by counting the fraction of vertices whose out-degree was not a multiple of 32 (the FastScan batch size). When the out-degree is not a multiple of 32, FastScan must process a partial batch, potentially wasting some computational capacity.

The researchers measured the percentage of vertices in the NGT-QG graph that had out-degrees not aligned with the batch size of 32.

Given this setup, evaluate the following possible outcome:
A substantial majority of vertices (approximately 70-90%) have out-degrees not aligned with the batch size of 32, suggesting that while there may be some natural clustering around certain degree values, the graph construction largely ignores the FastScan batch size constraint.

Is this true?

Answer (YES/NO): NO